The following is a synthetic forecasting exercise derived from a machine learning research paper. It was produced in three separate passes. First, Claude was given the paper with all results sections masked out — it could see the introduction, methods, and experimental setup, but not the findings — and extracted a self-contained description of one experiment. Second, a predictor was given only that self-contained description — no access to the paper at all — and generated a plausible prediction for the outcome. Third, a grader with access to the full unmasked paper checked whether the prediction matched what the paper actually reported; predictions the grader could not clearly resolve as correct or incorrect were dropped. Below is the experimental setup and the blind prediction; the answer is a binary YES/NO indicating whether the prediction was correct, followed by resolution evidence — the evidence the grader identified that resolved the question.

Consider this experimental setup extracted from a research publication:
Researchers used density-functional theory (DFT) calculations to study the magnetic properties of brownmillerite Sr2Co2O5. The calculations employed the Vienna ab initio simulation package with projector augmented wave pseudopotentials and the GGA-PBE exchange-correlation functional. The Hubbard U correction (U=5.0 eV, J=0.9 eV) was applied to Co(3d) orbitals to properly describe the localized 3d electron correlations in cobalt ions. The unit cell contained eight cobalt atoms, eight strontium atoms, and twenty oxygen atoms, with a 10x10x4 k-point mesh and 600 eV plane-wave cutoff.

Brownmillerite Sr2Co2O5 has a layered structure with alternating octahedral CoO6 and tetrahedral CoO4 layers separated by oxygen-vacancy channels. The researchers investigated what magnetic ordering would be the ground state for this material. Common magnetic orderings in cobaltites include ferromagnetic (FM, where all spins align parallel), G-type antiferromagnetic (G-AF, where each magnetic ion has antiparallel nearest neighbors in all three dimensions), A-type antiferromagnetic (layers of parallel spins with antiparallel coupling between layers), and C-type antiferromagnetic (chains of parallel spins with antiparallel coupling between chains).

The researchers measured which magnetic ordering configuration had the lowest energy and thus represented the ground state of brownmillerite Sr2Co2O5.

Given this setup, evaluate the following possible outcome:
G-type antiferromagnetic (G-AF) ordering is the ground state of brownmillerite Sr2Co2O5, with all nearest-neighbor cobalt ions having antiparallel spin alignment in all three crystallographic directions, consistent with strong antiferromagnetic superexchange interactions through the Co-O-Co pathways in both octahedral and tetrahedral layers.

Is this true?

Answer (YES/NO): YES